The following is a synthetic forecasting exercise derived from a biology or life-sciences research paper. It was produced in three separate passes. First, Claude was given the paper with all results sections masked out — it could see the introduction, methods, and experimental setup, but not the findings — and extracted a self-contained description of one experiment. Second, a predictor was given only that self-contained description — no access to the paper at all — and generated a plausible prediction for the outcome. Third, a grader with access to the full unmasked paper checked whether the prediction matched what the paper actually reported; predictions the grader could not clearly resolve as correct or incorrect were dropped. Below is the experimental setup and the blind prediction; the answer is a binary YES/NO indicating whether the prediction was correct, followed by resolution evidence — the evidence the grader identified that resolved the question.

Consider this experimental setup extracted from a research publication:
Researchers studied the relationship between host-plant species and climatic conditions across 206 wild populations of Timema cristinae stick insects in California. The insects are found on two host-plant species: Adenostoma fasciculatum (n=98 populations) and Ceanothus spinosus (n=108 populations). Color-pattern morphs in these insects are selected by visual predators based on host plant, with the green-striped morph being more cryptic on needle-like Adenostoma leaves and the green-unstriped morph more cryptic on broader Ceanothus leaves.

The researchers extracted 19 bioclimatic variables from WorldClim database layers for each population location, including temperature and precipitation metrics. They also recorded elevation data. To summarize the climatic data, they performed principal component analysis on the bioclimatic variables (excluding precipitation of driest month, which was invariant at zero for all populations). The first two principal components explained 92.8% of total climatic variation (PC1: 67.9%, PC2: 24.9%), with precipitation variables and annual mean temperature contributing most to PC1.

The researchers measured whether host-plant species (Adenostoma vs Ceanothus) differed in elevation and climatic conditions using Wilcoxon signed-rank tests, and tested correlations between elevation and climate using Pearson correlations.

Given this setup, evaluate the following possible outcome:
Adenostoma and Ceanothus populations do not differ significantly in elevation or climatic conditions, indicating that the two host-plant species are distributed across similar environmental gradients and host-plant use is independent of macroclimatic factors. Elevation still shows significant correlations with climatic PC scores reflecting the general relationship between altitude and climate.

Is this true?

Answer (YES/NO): NO